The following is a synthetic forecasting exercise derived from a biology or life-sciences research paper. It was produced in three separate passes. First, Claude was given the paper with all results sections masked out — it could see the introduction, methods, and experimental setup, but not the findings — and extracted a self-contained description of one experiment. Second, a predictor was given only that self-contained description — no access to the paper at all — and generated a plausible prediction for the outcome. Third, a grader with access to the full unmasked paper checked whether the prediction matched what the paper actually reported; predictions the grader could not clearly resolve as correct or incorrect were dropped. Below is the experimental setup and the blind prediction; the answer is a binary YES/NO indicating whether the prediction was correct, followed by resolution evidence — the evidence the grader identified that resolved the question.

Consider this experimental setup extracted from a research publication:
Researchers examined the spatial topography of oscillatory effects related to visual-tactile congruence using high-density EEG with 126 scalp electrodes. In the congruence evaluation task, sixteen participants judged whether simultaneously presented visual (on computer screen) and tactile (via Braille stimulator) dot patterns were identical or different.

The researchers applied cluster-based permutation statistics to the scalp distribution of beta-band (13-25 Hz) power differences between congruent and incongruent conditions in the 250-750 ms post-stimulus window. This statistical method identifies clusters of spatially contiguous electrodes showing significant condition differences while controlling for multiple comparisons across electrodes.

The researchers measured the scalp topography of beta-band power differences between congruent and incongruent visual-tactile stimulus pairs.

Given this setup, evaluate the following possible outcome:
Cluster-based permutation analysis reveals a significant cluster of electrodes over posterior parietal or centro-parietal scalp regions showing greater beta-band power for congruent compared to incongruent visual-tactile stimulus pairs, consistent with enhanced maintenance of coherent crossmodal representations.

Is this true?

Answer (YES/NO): NO